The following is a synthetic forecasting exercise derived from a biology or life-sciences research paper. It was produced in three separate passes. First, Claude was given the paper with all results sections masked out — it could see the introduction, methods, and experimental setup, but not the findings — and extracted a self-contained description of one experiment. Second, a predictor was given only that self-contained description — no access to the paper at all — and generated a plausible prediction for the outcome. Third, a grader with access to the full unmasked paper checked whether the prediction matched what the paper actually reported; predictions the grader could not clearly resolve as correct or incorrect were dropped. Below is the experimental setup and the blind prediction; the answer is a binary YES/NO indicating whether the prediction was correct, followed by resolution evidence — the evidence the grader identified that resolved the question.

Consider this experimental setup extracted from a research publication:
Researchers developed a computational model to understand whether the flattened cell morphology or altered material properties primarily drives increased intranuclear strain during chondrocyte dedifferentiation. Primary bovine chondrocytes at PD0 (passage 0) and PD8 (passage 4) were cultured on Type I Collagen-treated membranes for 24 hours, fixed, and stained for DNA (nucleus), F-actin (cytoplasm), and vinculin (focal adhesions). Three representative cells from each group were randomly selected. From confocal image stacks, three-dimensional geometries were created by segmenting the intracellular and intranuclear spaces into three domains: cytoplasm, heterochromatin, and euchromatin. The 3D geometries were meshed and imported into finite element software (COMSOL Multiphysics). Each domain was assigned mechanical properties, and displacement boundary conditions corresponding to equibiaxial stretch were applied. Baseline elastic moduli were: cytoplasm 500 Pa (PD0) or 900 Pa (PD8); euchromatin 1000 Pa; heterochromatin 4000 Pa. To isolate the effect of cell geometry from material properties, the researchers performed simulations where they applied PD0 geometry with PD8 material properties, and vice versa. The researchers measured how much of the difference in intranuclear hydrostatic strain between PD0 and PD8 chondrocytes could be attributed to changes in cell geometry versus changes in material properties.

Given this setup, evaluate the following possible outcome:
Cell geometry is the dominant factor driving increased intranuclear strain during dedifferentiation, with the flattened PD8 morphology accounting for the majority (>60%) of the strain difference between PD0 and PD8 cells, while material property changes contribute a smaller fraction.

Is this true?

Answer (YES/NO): YES